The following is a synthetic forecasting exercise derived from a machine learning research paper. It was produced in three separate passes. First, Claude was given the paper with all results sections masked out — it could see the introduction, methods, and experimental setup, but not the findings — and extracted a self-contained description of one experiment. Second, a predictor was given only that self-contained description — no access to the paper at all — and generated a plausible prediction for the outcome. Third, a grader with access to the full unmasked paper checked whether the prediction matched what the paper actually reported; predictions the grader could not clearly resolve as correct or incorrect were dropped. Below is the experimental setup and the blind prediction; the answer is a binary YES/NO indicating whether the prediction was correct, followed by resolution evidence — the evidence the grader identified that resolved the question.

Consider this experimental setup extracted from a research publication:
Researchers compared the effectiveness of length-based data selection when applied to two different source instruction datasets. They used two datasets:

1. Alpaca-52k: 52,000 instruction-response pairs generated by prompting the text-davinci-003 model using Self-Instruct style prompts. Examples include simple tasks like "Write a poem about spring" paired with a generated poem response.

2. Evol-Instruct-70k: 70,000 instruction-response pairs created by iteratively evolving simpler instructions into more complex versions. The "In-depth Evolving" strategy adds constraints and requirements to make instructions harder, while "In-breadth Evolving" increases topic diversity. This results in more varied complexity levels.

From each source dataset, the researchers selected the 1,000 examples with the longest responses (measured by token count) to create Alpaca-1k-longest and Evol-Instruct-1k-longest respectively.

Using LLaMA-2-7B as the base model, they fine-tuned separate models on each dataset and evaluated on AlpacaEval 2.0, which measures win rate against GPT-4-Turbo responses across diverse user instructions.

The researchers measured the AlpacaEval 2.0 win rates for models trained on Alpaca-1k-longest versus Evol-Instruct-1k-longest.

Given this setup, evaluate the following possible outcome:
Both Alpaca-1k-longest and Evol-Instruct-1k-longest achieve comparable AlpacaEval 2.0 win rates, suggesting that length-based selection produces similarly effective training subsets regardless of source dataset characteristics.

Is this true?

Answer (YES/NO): NO